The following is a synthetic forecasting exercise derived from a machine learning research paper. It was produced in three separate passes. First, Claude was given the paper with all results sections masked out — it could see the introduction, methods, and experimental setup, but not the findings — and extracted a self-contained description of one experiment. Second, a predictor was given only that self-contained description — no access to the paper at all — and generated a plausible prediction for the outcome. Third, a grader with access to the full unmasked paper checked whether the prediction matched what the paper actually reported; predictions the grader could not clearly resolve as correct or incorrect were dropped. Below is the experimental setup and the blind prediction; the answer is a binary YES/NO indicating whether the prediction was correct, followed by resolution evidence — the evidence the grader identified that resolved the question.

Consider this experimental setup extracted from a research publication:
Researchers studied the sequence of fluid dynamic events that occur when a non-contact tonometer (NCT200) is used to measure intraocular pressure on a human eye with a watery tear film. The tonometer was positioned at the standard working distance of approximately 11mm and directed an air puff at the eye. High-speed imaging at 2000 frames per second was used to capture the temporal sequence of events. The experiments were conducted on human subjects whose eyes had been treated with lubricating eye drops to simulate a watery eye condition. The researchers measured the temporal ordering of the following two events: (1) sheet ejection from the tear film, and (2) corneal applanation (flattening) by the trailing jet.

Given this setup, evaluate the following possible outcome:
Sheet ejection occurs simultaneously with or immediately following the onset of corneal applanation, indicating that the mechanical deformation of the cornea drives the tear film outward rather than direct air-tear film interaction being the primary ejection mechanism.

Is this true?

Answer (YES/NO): NO